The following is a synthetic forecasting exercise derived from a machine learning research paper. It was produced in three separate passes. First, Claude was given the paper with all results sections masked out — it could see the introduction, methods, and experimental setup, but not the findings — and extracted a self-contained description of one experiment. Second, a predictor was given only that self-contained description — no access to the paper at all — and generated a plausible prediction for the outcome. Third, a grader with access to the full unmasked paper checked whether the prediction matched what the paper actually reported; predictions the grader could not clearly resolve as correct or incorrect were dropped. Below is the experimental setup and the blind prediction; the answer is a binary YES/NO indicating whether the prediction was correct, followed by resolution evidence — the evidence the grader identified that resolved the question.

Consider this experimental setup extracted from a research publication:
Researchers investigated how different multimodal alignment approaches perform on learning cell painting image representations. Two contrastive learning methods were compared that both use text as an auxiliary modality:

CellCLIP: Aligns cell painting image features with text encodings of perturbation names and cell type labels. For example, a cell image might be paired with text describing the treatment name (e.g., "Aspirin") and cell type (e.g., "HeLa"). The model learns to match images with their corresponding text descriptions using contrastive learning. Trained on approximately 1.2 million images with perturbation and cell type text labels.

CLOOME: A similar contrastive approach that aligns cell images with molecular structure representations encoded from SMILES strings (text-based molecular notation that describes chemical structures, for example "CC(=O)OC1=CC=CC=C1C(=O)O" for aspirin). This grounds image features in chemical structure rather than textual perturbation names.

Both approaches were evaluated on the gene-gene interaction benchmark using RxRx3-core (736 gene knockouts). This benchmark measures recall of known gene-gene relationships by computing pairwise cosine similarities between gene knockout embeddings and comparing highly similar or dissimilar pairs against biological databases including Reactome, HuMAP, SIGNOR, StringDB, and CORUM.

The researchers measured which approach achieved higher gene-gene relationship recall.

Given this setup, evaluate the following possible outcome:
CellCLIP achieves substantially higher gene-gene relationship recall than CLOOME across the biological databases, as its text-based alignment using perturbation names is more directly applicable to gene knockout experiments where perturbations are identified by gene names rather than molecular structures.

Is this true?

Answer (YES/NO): YES